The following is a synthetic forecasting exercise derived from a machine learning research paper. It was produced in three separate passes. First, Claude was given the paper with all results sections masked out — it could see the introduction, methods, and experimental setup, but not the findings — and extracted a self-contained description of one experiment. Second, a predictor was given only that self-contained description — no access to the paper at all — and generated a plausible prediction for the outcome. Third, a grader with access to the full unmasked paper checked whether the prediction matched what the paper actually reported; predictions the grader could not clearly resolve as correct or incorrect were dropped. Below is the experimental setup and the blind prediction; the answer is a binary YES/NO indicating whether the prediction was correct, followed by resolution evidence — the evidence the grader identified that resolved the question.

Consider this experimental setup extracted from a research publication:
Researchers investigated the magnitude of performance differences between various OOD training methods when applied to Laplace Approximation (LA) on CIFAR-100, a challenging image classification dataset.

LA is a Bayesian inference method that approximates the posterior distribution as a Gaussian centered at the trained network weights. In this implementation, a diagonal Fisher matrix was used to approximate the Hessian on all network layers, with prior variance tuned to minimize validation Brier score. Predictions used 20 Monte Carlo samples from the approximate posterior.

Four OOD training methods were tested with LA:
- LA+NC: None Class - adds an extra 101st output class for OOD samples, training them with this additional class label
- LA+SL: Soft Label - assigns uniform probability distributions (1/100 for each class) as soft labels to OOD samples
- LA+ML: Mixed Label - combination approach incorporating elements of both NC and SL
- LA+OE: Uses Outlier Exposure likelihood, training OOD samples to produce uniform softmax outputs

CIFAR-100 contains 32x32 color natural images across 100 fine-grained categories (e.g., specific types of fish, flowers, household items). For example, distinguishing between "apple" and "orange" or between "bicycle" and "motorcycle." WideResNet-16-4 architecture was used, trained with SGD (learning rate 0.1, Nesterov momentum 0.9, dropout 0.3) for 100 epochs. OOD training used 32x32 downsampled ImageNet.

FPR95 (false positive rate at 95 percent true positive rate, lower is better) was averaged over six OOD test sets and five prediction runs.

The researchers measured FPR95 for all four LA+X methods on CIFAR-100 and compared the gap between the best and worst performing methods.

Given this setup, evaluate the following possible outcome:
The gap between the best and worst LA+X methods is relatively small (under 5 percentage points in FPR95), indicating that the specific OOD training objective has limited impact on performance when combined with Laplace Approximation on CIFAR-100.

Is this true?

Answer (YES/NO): NO